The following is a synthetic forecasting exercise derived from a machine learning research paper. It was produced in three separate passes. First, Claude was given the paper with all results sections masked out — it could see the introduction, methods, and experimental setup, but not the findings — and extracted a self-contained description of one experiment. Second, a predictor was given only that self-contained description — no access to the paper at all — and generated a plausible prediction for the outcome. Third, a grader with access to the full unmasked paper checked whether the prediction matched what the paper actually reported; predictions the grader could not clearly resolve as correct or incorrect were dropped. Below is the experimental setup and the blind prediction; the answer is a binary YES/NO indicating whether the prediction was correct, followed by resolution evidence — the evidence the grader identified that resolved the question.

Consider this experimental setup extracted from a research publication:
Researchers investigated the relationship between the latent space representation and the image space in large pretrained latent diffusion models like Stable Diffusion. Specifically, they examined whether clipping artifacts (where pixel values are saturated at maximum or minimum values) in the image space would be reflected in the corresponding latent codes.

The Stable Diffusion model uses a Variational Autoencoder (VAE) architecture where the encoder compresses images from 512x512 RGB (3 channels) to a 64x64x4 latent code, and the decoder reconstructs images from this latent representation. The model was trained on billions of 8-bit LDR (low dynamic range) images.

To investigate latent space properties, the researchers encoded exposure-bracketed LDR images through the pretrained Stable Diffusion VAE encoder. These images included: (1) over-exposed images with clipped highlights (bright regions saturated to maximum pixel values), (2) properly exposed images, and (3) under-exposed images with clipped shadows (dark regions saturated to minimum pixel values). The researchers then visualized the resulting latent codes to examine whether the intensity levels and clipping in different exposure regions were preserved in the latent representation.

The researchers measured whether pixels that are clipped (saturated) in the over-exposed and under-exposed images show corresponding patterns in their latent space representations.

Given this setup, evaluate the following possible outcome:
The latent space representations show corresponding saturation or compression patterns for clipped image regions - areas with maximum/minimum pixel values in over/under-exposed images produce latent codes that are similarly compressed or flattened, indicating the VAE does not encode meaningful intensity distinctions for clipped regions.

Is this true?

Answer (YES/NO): YES